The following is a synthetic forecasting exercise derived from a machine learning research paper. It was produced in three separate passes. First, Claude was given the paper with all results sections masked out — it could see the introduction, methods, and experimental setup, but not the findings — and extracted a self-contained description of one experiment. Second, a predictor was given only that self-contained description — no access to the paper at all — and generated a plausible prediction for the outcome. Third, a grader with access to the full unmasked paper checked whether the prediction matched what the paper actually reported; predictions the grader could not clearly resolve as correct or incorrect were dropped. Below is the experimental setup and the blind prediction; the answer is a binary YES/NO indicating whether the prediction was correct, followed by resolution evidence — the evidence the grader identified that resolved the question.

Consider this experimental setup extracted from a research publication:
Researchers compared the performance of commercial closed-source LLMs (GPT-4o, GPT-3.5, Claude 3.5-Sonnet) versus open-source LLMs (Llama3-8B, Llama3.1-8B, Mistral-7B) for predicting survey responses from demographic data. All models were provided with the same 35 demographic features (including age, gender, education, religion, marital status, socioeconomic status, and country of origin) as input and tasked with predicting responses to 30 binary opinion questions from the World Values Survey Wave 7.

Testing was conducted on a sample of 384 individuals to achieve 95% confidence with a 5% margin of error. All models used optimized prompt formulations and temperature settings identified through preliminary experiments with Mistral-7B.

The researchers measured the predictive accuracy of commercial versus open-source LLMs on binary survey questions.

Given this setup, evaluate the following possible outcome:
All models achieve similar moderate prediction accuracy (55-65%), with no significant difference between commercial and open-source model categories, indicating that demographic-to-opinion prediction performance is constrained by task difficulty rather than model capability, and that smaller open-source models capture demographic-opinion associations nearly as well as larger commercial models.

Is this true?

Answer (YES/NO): NO